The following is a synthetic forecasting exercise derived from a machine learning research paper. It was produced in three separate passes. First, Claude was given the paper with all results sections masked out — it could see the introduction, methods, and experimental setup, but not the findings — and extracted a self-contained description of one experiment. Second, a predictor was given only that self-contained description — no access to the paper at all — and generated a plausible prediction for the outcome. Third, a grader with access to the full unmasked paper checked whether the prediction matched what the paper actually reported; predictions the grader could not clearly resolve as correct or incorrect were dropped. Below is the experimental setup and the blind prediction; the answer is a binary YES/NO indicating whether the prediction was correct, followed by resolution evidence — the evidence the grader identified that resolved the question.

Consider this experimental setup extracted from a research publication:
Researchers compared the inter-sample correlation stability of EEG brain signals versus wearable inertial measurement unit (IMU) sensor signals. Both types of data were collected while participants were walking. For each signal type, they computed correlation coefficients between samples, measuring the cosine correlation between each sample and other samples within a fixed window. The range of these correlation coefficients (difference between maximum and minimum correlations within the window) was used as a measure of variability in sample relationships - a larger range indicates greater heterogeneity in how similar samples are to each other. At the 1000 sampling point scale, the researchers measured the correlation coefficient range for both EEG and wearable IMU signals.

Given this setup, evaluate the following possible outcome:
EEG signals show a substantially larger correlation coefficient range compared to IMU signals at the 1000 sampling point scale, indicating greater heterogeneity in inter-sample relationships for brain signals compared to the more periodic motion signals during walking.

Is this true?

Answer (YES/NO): YES